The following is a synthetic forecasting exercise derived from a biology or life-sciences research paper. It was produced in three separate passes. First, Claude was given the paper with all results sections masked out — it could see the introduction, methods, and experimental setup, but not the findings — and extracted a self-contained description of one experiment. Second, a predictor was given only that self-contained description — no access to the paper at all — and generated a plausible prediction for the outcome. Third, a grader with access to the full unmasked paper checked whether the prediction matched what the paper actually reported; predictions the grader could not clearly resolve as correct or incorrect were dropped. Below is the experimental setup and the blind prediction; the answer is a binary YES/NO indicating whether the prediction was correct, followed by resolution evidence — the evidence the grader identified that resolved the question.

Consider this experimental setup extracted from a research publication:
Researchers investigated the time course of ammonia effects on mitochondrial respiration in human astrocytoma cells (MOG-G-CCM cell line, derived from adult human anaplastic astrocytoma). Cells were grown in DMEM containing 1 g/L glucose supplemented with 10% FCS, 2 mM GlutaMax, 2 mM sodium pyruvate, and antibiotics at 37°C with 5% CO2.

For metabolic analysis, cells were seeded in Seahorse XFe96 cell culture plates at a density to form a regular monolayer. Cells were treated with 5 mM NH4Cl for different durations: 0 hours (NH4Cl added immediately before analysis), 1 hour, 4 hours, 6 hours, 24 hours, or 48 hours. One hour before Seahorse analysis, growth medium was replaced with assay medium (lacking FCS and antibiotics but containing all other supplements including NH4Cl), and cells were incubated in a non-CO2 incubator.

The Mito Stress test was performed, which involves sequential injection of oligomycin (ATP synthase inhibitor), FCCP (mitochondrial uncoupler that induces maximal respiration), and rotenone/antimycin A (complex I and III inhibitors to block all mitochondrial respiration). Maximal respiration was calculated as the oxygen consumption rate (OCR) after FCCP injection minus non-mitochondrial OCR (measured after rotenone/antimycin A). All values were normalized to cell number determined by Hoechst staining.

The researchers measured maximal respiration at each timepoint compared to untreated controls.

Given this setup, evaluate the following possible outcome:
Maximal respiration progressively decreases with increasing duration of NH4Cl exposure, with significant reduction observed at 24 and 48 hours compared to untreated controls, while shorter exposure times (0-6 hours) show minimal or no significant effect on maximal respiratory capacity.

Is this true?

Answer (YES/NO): NO